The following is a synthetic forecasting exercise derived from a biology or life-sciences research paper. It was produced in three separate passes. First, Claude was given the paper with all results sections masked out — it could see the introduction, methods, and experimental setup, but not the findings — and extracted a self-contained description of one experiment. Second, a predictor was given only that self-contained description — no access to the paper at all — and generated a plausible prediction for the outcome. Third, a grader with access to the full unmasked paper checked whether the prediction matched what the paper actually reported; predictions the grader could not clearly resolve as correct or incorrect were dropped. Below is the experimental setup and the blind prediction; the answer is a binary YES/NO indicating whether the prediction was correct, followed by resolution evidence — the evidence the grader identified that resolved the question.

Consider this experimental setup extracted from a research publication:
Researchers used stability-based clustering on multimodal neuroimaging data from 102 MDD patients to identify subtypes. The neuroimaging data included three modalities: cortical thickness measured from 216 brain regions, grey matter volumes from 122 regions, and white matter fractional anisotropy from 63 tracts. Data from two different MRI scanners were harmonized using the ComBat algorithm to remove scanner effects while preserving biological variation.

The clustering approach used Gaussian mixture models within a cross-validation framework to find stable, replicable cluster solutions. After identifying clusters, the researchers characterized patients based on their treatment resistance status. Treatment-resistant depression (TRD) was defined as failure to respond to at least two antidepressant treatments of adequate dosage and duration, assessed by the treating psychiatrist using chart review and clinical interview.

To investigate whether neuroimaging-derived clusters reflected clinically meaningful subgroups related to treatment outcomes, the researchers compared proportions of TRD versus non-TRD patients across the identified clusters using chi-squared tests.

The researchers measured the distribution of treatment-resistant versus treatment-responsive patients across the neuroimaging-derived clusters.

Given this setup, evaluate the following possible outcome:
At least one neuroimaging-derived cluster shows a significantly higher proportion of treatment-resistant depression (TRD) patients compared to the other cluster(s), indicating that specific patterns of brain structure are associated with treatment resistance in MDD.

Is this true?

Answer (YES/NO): YES